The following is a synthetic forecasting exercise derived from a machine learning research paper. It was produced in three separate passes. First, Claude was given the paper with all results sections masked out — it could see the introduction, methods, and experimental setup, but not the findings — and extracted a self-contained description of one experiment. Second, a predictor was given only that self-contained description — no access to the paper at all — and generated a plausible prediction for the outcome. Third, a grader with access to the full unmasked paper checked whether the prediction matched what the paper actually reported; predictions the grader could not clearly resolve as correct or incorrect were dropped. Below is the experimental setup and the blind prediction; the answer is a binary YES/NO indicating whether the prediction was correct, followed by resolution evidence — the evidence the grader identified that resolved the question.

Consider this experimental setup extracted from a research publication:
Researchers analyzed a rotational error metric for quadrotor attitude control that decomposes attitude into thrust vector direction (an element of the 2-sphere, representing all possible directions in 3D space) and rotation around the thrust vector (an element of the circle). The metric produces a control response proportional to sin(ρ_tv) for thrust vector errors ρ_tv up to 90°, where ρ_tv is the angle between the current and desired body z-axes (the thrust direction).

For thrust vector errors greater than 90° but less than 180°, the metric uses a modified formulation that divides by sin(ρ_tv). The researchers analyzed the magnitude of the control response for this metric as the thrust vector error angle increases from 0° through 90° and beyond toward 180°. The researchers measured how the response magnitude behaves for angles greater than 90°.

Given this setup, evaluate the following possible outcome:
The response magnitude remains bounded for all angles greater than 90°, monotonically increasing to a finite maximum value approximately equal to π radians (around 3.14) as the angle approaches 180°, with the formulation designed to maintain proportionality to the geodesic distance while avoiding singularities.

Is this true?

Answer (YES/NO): NO